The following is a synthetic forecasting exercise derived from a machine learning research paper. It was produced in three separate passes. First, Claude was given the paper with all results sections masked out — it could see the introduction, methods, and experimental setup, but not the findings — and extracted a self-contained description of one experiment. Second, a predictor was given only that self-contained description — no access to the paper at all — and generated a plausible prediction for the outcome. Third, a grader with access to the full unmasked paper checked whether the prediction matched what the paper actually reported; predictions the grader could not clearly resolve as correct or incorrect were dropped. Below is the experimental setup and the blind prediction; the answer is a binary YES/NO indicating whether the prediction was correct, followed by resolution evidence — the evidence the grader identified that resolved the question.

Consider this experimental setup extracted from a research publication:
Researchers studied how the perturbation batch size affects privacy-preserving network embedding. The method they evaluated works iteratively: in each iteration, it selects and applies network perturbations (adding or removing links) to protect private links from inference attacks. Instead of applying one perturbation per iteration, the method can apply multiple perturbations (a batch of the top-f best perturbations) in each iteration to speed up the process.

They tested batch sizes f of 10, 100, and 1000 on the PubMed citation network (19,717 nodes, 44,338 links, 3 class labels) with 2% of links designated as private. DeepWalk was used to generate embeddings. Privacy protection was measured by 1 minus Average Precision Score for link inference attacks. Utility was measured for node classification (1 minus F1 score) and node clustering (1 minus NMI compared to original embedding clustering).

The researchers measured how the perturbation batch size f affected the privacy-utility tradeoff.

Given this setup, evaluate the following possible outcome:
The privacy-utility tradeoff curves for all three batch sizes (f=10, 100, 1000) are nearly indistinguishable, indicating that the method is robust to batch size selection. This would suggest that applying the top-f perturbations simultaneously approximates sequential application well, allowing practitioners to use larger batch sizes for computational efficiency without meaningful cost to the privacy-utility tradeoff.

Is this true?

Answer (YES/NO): NO